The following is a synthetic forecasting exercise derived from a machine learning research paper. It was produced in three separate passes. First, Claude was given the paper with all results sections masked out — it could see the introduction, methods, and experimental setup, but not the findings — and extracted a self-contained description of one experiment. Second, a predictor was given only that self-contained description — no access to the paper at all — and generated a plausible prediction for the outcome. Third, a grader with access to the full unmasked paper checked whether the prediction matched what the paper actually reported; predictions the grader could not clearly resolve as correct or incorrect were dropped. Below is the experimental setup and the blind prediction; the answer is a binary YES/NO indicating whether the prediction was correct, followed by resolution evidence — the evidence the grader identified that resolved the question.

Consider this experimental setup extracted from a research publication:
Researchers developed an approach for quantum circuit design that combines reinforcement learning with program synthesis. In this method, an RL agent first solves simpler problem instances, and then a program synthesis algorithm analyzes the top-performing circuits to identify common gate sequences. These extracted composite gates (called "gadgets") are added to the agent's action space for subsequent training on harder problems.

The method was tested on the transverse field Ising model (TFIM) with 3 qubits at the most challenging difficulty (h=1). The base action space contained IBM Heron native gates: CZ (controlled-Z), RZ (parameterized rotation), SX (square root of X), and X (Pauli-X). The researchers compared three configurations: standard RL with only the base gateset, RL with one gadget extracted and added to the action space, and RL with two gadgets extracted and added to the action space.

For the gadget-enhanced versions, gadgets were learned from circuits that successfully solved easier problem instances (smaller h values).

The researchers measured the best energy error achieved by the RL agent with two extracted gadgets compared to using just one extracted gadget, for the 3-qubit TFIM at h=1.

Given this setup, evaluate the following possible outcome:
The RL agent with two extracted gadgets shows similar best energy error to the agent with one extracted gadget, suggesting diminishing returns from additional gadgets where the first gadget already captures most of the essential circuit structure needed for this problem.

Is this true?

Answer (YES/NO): NO